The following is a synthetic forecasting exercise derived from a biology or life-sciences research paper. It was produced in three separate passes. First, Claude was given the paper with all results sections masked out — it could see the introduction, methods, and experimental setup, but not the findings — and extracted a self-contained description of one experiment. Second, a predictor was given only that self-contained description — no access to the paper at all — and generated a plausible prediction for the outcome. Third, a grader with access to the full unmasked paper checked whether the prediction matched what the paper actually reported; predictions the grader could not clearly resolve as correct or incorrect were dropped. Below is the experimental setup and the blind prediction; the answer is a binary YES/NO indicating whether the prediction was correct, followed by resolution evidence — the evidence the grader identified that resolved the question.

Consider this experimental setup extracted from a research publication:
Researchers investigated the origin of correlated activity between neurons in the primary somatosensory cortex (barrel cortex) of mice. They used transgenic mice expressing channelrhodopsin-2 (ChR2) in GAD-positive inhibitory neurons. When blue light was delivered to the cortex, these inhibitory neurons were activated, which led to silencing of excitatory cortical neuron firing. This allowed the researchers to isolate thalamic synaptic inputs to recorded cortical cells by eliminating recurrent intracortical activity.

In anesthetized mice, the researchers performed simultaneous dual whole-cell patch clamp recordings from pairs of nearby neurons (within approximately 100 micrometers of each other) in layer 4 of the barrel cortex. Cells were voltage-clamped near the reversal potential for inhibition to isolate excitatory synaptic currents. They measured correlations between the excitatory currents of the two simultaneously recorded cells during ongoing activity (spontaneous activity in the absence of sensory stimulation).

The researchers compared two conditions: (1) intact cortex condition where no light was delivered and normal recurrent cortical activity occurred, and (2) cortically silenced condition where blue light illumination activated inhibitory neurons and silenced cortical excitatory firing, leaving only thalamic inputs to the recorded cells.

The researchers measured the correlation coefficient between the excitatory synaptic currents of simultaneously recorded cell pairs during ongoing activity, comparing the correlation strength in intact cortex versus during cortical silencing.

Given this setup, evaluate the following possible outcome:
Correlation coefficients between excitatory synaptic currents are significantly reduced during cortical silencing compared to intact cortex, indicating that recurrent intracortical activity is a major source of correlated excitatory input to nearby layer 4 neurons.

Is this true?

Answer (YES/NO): YES